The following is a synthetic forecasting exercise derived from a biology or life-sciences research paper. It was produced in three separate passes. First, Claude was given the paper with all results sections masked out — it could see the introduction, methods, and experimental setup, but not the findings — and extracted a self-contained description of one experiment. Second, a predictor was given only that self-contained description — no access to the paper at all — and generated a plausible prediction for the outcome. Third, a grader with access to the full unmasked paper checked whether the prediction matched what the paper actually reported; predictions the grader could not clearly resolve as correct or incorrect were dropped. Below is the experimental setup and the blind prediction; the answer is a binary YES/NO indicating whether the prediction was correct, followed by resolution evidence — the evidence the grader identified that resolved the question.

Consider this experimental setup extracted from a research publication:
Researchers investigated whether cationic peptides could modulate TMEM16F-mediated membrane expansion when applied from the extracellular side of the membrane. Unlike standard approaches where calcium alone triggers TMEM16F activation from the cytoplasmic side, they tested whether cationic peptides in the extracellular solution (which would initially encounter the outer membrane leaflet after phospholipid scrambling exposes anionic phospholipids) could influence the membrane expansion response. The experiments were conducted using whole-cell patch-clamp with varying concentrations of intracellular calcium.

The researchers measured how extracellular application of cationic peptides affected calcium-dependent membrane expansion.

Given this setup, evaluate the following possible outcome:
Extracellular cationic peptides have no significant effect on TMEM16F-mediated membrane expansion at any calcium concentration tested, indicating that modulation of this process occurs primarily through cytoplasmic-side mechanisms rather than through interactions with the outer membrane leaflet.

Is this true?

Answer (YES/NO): NO